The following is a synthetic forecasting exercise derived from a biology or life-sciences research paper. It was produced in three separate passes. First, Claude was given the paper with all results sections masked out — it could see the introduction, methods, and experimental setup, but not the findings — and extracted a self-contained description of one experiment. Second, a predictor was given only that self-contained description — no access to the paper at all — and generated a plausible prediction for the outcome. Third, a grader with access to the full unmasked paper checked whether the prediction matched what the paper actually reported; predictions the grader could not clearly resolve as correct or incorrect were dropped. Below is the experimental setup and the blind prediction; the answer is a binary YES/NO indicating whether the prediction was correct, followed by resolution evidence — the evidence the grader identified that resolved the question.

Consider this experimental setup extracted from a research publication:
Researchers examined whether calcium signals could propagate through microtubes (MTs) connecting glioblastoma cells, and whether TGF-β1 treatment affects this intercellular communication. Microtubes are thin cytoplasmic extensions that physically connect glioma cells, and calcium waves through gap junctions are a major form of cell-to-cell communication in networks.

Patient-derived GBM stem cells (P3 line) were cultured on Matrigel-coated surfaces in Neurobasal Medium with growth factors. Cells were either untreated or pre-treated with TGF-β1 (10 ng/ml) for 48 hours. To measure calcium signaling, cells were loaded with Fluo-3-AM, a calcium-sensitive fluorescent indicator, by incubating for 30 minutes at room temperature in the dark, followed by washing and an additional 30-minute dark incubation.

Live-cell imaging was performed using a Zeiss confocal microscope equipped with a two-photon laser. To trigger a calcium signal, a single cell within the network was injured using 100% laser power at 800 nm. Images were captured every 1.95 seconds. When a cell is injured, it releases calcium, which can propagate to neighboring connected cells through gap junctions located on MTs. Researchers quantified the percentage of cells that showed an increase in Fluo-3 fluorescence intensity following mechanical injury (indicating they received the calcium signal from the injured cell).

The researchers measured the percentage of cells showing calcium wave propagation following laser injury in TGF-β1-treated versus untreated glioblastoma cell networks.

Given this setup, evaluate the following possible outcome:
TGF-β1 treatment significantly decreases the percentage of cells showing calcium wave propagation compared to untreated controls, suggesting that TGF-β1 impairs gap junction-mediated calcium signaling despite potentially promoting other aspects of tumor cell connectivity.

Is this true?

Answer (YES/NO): NO